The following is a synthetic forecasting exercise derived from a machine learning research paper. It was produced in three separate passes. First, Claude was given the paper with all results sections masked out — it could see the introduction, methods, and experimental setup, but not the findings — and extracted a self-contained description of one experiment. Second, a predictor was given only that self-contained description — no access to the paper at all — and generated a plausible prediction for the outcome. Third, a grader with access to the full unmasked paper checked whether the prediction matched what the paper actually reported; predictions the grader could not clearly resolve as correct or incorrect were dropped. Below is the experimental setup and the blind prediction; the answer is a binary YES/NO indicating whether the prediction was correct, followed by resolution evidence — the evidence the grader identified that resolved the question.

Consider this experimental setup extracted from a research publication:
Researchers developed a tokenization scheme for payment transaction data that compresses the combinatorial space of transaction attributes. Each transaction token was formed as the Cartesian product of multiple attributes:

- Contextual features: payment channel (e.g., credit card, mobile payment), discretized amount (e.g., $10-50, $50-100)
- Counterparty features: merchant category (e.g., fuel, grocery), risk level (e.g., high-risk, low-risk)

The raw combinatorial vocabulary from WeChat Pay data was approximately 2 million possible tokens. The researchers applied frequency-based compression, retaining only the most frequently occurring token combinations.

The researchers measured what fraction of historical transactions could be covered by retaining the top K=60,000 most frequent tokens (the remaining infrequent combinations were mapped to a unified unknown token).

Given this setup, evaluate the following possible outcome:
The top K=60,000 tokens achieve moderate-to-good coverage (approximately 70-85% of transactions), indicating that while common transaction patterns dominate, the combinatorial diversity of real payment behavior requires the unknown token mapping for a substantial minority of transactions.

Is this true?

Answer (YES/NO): NO